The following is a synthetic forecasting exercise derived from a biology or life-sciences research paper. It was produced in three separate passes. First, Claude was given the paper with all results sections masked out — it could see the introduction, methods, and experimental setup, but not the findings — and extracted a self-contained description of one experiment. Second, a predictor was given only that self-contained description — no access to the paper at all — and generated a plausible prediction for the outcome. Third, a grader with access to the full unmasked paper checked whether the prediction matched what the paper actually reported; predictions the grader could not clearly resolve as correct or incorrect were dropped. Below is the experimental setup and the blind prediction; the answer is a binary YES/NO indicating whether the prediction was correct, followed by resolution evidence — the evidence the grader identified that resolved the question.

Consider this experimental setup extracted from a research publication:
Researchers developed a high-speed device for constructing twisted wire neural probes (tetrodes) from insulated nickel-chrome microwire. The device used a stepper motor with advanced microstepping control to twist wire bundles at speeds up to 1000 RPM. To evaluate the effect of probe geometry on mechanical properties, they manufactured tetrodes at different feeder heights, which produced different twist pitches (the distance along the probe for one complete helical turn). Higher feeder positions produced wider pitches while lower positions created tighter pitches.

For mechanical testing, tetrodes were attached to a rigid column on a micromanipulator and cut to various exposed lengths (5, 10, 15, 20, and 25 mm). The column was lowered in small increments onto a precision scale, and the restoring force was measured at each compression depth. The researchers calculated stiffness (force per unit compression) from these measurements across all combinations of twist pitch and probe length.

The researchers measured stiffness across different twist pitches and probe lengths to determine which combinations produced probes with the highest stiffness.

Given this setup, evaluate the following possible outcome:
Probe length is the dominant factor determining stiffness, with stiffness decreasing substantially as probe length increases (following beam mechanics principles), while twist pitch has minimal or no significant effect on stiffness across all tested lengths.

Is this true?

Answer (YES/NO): NO